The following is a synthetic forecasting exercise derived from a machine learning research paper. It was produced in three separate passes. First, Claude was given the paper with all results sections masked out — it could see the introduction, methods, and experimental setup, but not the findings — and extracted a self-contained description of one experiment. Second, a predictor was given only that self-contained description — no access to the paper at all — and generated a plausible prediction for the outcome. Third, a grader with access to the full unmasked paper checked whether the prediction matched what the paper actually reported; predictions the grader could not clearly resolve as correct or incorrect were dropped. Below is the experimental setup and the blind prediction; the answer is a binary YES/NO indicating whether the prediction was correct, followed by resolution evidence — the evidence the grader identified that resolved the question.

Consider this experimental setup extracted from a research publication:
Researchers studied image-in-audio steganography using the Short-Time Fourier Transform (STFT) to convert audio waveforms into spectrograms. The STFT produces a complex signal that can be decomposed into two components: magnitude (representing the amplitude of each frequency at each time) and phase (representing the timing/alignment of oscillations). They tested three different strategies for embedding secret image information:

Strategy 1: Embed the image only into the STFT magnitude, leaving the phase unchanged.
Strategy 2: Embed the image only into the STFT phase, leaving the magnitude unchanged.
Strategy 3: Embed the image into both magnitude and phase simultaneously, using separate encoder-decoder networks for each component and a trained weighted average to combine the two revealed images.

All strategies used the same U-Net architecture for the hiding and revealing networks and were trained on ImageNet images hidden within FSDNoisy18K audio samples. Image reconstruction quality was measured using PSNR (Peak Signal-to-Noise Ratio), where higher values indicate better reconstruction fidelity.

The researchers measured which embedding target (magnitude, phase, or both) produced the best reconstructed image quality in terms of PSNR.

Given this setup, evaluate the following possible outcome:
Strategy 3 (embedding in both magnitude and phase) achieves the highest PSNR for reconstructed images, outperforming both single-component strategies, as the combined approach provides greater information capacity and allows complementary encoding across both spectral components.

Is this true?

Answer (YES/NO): YES